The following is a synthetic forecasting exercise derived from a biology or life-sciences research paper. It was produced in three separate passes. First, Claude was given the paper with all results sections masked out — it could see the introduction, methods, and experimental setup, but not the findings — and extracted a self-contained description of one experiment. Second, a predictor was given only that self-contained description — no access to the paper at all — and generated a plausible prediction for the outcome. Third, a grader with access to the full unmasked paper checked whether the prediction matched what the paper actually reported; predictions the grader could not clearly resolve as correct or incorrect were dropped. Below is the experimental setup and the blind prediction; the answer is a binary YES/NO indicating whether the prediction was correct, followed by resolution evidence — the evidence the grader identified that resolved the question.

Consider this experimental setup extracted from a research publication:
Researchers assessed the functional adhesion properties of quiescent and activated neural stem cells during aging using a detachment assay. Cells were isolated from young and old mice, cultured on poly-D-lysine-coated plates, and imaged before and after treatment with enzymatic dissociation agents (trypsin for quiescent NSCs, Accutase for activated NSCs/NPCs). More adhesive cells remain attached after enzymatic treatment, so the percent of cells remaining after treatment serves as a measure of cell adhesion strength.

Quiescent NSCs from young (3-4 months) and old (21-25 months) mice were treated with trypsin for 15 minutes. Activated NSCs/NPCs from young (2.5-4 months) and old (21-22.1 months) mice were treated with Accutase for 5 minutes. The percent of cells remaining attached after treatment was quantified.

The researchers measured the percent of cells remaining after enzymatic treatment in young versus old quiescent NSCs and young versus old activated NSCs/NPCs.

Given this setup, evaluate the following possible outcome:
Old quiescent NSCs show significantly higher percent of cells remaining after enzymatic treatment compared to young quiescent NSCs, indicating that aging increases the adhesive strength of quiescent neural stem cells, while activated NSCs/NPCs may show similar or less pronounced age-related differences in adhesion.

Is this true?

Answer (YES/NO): NO